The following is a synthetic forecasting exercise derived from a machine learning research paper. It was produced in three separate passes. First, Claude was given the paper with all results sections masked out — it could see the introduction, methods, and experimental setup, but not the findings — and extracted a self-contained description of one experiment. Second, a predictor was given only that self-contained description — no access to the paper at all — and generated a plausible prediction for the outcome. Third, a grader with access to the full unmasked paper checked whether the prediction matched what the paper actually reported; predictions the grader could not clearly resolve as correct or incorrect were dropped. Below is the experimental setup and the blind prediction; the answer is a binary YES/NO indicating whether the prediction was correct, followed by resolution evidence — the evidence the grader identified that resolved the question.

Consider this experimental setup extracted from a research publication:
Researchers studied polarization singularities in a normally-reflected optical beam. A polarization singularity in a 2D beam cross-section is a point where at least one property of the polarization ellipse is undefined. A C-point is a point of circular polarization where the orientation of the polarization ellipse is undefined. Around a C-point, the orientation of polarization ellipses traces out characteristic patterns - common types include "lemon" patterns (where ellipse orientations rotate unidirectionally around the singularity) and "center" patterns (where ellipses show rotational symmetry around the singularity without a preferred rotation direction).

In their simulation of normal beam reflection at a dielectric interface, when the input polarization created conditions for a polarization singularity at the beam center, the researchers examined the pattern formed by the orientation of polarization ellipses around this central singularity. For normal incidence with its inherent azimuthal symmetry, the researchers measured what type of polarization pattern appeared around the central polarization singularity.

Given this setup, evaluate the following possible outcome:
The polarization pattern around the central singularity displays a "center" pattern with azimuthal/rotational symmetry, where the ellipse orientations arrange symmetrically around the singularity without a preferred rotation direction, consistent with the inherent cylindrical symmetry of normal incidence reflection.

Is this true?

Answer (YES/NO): YES